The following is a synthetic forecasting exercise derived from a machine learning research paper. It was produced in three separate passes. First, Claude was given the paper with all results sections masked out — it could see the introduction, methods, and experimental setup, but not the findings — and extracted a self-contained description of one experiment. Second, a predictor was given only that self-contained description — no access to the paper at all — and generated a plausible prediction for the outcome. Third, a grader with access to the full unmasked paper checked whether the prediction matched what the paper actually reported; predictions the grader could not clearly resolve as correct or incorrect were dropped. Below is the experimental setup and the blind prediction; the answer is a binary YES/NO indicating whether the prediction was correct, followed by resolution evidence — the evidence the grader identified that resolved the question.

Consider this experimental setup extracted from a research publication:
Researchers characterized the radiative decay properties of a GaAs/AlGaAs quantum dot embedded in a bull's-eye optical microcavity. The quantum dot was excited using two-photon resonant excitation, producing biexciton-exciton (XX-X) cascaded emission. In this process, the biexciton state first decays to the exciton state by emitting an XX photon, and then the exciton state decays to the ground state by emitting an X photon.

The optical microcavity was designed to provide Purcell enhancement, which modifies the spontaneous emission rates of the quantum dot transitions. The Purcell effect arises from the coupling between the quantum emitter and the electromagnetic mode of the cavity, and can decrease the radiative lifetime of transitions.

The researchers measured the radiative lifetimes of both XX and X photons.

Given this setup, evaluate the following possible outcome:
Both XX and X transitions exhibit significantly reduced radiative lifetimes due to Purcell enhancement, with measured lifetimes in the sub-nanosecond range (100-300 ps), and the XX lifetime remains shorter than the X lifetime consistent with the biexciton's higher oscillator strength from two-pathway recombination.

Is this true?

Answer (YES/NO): NO